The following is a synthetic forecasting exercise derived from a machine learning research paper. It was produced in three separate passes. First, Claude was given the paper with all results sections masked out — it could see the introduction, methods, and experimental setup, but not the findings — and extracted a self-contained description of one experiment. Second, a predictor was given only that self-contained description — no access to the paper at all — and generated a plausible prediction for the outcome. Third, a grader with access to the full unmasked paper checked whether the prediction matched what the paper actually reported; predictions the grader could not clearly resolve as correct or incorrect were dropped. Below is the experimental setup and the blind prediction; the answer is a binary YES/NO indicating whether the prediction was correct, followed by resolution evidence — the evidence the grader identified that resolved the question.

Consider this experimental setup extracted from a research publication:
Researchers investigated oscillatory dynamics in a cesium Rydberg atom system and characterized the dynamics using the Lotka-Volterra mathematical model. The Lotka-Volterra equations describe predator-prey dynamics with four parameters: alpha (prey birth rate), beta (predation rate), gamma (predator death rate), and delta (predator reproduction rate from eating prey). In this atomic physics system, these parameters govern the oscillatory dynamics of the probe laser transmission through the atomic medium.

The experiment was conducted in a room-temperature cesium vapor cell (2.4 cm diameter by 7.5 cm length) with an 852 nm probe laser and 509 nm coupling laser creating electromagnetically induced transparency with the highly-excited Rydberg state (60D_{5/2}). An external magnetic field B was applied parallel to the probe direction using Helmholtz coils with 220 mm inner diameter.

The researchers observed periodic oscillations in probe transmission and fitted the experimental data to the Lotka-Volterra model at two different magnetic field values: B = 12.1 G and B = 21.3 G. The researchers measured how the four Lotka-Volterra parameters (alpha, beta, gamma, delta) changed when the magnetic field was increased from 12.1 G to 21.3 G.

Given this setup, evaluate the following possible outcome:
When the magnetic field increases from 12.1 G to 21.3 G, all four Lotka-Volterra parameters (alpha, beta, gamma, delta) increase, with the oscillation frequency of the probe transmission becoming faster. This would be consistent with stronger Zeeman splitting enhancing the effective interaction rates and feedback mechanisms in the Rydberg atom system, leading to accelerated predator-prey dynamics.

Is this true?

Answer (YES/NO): YES